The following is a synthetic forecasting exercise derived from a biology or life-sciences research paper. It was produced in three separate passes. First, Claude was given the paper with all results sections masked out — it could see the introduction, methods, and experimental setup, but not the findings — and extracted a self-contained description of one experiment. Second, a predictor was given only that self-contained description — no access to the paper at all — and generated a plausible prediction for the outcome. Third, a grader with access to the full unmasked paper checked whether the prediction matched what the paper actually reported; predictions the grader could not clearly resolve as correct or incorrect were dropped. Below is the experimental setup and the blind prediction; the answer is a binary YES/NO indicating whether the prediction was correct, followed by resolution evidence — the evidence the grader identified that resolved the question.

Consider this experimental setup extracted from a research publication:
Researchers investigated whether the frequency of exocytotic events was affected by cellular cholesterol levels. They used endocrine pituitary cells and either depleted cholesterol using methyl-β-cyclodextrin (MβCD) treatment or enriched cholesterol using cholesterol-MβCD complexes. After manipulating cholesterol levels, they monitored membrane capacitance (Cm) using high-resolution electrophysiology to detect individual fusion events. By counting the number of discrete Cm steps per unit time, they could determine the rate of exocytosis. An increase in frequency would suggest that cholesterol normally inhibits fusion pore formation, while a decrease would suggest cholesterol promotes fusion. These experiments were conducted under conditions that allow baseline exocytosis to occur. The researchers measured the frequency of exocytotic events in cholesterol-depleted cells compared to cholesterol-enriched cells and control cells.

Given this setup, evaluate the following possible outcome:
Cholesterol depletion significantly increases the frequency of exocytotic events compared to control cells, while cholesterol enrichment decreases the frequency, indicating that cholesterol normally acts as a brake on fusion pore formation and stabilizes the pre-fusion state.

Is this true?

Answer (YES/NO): NO